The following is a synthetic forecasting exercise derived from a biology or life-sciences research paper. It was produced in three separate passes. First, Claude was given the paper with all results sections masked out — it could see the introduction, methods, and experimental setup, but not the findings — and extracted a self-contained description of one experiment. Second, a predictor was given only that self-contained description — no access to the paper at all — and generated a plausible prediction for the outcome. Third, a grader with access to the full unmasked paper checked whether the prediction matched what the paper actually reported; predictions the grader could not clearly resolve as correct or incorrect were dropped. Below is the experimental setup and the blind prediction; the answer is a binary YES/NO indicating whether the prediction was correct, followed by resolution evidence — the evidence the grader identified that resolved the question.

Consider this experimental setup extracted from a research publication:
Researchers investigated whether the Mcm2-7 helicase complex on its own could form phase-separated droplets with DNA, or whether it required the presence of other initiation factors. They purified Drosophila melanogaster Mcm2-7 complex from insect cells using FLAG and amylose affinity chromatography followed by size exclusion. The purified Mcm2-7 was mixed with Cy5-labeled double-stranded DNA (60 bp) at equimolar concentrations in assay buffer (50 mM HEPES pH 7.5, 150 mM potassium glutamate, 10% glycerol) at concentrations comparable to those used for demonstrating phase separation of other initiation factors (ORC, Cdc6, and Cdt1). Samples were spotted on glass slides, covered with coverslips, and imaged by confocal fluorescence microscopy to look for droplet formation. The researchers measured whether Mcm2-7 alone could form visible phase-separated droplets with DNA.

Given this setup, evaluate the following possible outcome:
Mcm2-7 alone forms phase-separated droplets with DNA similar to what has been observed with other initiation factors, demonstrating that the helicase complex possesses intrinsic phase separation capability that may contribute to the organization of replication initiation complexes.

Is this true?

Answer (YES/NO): NO